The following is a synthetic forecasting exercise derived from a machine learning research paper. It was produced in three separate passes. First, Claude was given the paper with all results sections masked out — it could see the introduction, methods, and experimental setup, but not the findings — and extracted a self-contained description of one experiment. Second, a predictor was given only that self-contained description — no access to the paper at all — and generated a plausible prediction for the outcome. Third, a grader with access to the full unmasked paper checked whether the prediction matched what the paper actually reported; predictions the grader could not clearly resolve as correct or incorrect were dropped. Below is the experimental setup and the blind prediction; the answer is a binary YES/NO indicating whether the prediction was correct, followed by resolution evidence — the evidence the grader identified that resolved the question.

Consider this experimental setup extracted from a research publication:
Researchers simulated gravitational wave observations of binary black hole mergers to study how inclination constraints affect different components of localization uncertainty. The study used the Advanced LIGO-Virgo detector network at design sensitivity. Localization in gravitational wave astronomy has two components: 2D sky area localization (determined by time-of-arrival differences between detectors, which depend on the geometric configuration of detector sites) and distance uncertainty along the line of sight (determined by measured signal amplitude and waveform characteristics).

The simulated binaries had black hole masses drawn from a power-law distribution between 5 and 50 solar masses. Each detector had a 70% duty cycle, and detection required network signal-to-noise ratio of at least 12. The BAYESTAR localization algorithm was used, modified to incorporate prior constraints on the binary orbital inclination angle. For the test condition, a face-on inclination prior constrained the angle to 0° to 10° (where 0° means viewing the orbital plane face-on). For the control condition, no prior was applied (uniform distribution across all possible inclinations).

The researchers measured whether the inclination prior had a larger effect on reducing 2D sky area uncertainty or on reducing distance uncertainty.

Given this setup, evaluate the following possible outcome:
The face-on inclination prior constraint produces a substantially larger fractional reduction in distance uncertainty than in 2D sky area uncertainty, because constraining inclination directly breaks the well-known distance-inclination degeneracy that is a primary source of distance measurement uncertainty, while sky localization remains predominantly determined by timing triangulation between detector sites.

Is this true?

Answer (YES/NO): YES